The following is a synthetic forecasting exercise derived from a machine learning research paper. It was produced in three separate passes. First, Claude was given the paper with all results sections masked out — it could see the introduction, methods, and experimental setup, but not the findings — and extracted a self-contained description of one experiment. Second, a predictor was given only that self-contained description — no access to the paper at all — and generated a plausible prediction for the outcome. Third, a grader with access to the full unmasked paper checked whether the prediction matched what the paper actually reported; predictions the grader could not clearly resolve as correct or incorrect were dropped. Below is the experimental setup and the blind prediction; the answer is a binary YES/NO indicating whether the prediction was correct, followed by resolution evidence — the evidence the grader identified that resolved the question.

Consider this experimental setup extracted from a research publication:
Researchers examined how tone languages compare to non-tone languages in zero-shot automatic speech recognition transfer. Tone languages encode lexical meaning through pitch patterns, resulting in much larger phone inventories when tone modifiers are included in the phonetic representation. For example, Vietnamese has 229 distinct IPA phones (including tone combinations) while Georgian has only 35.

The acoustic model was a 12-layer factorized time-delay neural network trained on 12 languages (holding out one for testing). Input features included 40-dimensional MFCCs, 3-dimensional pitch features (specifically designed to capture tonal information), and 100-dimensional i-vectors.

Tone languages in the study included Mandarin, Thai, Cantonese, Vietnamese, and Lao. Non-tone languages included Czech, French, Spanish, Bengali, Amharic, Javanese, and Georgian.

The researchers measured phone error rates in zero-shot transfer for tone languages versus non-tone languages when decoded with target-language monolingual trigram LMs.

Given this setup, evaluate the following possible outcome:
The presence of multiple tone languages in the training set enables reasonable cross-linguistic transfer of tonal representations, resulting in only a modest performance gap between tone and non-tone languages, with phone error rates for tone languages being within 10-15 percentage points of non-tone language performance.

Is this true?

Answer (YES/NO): NO